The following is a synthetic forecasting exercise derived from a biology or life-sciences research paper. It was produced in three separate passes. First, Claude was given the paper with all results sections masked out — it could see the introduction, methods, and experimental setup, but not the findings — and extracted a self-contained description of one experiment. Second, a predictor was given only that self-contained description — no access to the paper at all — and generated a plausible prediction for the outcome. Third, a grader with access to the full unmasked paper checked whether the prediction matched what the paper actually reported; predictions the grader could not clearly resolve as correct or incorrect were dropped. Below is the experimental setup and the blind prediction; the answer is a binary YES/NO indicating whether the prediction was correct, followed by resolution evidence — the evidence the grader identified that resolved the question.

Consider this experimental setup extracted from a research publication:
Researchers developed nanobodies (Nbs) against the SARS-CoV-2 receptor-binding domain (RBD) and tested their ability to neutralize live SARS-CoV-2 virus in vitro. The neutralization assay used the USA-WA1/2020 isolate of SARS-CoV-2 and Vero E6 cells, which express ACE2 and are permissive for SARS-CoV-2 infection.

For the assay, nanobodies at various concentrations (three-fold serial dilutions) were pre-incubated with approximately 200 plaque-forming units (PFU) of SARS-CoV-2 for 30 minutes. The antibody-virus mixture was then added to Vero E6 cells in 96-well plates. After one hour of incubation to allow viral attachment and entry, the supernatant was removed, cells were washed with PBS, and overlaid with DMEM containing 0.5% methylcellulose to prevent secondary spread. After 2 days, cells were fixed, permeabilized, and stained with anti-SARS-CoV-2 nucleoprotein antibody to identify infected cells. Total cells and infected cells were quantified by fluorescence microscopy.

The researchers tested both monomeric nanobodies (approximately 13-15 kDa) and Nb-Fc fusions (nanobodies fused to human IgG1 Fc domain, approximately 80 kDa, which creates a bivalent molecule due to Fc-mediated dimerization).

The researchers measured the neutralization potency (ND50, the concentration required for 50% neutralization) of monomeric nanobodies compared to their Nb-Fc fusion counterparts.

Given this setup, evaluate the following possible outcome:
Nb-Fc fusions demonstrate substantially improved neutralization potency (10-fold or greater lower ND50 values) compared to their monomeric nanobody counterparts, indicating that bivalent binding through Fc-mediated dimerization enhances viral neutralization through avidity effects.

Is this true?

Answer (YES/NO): YES